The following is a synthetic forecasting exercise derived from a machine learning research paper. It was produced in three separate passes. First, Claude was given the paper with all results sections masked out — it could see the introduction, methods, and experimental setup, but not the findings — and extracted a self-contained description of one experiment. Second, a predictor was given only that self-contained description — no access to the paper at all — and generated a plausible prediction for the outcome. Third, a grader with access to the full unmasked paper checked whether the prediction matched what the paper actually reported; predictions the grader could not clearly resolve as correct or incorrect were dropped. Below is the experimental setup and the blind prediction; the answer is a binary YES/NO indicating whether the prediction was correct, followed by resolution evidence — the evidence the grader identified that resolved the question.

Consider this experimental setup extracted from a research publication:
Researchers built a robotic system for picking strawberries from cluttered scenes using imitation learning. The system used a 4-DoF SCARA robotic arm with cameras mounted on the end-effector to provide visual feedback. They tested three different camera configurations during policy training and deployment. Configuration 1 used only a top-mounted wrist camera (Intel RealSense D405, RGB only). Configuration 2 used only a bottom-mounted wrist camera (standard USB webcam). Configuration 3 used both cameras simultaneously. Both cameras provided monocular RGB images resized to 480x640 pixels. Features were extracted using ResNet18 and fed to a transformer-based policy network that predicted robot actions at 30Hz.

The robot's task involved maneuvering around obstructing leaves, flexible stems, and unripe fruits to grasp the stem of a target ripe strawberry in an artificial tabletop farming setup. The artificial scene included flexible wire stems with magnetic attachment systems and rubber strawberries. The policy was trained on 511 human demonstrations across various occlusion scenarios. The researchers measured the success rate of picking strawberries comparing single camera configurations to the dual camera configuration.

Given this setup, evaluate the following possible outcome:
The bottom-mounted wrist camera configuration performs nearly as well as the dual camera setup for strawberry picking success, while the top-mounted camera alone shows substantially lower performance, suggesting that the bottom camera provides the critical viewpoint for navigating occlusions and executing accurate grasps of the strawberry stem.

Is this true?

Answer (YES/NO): NO